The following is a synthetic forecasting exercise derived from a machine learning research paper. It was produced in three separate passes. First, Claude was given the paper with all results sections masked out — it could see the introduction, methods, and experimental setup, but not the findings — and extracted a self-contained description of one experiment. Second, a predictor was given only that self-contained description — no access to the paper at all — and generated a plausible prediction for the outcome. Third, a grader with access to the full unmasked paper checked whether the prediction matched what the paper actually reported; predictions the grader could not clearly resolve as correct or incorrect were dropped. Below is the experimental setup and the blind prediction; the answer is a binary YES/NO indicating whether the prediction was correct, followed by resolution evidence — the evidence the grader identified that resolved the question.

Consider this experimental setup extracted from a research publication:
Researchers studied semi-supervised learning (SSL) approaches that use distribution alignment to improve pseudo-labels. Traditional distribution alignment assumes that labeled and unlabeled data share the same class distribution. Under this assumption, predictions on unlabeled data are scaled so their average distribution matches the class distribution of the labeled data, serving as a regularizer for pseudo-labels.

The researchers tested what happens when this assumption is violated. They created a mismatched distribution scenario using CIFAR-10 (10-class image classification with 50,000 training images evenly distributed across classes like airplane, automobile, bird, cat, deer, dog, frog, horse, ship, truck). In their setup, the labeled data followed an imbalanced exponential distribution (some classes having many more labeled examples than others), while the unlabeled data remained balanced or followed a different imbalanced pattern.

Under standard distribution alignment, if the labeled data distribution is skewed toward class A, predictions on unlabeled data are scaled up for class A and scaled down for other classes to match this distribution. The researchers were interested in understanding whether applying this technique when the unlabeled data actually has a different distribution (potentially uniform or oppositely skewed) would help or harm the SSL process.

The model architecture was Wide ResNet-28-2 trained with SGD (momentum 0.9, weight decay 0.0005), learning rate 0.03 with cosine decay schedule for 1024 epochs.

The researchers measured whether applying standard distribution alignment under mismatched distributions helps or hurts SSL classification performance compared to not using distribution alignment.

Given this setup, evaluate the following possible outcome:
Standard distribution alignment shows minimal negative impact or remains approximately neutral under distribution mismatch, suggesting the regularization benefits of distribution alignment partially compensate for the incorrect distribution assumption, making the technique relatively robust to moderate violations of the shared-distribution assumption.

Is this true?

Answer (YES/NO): NO